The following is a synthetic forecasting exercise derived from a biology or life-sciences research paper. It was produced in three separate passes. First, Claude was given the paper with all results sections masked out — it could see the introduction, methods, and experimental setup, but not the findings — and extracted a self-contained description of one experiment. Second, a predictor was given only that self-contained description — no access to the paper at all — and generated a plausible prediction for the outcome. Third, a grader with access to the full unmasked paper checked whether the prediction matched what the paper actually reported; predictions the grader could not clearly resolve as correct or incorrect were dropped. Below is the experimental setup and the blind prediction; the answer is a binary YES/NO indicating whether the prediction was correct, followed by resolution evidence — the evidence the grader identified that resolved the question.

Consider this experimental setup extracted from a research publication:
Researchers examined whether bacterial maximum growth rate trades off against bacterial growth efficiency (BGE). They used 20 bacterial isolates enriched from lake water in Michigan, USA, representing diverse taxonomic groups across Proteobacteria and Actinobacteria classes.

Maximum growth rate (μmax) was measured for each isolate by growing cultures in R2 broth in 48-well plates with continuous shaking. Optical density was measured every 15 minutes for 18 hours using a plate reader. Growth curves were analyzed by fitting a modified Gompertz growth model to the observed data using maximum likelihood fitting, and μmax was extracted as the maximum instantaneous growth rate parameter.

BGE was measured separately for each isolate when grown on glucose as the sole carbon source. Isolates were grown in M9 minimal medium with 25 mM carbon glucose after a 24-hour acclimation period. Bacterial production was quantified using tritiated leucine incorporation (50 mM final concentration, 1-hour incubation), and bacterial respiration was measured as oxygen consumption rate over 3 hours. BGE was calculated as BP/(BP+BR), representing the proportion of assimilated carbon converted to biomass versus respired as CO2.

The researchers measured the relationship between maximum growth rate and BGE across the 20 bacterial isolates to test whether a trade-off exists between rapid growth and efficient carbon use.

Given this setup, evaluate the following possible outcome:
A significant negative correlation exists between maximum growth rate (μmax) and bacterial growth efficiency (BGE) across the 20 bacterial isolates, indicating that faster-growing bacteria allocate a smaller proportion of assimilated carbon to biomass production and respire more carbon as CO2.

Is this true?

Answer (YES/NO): NO